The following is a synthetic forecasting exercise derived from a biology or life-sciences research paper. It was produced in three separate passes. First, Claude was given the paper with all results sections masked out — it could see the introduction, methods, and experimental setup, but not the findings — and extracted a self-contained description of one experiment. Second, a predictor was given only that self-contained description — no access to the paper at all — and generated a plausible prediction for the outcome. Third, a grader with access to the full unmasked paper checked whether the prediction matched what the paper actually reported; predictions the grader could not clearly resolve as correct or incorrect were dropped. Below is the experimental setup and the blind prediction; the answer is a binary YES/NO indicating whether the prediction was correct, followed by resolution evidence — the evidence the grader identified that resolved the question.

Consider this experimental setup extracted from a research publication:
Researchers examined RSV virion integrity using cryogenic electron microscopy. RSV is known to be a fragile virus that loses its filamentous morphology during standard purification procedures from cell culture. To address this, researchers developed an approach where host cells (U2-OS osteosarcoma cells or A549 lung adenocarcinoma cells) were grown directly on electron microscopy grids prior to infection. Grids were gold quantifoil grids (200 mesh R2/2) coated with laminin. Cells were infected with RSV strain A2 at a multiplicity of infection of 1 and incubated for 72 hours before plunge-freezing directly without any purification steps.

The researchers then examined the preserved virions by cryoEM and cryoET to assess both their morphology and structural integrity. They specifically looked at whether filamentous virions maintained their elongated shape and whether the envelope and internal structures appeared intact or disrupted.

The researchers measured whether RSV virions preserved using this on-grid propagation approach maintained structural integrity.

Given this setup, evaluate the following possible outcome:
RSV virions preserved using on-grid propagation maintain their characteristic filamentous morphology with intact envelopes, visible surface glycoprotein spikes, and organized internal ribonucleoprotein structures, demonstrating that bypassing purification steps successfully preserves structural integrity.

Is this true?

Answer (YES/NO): NO